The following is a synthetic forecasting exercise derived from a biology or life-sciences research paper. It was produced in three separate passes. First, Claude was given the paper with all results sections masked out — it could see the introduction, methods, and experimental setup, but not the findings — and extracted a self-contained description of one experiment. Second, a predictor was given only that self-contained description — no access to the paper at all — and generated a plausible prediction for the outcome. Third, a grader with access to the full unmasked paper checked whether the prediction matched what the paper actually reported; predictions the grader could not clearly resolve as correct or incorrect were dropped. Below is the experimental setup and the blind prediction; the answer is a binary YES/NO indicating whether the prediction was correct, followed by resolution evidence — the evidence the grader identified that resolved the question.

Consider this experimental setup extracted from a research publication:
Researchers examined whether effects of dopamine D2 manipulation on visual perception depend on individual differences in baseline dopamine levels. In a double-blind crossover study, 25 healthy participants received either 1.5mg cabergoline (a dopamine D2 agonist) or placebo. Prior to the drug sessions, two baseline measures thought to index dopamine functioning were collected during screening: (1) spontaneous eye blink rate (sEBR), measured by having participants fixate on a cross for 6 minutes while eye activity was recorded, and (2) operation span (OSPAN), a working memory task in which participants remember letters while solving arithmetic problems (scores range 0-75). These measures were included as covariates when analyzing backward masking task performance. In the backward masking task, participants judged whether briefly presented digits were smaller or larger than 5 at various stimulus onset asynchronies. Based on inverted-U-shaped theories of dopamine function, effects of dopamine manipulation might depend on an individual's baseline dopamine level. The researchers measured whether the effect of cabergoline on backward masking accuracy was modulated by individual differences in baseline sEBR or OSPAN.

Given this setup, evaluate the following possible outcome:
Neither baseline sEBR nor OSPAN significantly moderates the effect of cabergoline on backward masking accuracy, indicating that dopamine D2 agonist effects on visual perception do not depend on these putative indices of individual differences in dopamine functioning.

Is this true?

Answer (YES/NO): YES